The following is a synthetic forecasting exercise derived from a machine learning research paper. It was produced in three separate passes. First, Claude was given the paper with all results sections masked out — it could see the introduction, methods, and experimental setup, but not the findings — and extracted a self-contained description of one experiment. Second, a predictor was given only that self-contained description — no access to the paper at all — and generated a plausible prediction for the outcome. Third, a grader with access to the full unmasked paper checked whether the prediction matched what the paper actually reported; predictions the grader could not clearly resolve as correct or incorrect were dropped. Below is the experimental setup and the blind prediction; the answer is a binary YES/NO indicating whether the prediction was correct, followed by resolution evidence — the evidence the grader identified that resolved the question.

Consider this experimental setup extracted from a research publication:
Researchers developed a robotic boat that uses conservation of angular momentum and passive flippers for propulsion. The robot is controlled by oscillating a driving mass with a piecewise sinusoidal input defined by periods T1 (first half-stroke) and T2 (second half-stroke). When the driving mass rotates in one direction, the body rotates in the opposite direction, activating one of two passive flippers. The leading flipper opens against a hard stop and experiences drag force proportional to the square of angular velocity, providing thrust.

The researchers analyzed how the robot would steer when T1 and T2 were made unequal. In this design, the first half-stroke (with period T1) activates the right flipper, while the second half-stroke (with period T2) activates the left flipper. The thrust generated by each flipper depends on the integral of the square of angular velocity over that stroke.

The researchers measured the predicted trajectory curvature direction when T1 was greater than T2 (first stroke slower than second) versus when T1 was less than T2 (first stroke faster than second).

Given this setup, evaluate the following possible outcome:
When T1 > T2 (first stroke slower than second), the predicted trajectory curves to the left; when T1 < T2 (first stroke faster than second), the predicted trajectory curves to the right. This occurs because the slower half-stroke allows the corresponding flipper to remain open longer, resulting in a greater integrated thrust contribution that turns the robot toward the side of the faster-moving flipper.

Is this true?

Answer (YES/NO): YES